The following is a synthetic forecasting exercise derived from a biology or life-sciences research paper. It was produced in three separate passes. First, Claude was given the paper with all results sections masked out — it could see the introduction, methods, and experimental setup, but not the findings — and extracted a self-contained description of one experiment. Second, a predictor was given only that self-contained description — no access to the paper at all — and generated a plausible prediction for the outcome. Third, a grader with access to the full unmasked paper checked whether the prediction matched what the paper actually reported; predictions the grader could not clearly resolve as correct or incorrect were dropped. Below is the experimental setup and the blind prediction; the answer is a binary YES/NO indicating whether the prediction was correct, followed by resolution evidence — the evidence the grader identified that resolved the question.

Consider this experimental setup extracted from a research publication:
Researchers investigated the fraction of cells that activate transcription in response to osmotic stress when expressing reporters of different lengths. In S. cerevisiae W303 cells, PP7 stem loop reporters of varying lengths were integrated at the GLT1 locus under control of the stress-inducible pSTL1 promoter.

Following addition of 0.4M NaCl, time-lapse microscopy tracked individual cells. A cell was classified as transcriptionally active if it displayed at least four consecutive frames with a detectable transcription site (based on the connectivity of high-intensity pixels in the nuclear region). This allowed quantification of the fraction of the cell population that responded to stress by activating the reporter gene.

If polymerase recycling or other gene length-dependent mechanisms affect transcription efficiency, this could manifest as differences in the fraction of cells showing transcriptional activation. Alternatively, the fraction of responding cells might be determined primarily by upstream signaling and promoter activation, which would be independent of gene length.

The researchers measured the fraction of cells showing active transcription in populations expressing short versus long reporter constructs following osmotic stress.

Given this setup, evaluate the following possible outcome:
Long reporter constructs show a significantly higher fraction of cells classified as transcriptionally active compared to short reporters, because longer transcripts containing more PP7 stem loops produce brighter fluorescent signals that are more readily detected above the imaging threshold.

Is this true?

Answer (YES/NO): NO